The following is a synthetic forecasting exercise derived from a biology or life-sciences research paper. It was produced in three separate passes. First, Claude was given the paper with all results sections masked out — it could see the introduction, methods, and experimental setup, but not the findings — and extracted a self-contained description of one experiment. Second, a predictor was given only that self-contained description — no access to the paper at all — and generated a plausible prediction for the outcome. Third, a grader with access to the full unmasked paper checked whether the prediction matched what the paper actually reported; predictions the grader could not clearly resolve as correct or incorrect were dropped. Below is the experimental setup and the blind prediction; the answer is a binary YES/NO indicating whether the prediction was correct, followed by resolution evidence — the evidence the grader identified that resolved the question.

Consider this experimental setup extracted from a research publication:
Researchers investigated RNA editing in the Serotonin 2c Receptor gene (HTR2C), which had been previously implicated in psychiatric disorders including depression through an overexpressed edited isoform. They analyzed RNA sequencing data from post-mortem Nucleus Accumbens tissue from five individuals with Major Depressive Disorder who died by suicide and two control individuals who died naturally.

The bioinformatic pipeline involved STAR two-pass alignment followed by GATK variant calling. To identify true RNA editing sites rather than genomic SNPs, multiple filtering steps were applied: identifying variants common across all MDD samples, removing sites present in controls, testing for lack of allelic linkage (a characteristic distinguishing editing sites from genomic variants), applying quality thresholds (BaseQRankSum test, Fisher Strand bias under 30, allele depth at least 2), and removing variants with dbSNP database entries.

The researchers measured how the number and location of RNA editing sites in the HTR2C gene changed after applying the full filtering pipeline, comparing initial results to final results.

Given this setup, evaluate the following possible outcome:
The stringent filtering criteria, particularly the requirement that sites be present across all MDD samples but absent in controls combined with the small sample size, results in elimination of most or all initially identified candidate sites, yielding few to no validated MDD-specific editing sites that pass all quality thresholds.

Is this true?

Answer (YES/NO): YES